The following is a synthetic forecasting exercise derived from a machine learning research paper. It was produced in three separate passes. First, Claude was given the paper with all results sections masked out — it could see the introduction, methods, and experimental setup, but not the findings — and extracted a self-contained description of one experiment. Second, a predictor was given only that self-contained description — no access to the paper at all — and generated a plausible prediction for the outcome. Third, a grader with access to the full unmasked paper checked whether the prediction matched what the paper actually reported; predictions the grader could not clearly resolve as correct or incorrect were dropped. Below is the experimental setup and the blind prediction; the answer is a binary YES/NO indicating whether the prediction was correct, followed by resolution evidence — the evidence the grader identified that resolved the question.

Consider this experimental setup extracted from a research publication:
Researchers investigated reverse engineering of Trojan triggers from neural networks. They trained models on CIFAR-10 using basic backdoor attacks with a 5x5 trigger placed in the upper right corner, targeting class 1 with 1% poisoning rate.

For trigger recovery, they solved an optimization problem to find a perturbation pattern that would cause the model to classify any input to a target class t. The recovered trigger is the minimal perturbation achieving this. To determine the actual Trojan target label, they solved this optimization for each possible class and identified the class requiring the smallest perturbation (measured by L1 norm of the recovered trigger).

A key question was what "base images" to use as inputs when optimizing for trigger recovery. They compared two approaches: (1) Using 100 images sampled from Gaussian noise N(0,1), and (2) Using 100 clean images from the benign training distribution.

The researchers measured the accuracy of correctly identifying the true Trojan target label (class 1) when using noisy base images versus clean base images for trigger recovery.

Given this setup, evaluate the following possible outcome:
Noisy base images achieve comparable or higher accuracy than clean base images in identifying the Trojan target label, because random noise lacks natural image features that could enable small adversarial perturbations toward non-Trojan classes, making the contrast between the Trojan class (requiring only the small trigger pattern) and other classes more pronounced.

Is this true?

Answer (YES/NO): YES